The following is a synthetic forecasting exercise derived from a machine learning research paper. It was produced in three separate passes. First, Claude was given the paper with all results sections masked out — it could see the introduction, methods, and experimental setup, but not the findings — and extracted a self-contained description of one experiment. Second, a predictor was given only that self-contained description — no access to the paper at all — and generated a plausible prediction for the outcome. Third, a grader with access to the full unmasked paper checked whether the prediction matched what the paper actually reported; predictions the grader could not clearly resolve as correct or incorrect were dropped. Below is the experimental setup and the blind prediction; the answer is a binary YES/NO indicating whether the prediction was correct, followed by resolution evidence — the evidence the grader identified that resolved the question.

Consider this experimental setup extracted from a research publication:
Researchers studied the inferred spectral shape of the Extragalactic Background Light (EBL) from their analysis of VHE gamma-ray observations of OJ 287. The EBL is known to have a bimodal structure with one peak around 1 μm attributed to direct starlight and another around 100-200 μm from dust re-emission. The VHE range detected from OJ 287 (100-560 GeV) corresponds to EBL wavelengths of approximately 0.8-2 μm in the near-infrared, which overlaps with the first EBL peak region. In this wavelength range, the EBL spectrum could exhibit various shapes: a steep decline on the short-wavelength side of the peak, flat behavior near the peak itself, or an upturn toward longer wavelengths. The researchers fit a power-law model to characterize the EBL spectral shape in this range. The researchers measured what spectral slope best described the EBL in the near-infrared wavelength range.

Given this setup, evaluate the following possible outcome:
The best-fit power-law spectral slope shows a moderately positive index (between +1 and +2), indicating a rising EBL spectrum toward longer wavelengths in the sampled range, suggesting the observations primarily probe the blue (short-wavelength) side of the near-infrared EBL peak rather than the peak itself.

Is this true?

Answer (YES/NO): NO